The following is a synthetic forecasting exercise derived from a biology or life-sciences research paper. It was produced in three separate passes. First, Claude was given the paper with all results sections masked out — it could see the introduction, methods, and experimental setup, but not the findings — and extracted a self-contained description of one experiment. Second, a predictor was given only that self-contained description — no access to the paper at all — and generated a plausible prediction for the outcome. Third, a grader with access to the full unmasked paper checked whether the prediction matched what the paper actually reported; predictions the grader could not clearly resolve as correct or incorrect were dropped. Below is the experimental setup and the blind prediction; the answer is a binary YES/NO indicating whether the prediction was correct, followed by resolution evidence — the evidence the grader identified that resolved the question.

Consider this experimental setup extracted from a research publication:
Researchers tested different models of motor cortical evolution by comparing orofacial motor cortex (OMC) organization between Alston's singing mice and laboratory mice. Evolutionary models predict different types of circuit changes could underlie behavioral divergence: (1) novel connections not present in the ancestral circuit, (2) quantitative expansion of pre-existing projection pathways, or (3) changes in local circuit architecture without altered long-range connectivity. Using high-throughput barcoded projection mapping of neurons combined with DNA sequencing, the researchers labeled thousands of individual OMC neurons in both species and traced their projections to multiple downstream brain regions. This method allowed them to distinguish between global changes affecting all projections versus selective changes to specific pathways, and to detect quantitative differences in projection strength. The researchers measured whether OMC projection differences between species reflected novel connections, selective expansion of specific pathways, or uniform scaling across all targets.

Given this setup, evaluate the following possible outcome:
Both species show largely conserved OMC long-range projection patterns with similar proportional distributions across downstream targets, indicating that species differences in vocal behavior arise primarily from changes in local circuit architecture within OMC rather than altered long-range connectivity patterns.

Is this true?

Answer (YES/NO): NO